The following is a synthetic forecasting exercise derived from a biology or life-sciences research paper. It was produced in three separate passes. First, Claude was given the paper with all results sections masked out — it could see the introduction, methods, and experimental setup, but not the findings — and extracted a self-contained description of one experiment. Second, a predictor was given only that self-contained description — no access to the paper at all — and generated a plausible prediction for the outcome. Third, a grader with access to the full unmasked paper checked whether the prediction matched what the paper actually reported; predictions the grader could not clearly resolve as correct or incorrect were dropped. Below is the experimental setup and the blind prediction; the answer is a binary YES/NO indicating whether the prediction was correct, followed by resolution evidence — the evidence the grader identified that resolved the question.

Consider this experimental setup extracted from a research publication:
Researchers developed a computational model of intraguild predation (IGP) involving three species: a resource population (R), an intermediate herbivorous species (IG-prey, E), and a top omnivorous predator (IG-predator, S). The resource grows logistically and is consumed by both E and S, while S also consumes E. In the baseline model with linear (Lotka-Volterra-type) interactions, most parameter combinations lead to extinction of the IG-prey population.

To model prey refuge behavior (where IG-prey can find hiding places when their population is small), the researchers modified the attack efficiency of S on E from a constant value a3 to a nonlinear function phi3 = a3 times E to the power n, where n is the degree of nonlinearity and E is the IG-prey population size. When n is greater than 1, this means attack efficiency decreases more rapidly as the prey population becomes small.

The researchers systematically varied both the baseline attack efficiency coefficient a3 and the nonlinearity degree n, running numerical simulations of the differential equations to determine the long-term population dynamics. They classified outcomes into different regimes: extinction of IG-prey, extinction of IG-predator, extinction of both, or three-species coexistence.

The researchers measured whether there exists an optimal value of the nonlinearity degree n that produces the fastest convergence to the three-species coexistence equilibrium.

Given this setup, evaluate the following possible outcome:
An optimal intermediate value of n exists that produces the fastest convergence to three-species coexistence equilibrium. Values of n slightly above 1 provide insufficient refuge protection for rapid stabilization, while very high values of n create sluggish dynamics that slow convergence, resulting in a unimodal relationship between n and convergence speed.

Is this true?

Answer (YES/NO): NO